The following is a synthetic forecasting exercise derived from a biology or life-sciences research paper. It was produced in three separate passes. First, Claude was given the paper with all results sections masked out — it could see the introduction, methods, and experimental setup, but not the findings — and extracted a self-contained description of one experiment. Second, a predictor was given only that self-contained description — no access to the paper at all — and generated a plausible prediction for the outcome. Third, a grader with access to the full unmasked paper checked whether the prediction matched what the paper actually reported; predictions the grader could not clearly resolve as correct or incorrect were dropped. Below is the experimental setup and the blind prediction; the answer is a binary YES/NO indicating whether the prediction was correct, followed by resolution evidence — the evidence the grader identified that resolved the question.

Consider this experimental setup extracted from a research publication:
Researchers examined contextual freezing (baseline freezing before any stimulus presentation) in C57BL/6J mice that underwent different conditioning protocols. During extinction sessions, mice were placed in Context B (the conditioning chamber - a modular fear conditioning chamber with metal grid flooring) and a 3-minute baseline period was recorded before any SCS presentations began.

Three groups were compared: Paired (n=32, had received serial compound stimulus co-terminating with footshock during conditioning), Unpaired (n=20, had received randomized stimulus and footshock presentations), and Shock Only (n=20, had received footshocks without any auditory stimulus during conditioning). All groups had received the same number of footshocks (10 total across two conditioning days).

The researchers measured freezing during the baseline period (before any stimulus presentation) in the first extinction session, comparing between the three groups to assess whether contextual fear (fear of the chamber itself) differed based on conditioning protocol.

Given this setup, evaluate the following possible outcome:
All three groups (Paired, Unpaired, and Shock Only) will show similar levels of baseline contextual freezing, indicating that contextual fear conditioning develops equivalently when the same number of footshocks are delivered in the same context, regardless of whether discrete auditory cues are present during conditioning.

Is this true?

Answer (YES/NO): YES